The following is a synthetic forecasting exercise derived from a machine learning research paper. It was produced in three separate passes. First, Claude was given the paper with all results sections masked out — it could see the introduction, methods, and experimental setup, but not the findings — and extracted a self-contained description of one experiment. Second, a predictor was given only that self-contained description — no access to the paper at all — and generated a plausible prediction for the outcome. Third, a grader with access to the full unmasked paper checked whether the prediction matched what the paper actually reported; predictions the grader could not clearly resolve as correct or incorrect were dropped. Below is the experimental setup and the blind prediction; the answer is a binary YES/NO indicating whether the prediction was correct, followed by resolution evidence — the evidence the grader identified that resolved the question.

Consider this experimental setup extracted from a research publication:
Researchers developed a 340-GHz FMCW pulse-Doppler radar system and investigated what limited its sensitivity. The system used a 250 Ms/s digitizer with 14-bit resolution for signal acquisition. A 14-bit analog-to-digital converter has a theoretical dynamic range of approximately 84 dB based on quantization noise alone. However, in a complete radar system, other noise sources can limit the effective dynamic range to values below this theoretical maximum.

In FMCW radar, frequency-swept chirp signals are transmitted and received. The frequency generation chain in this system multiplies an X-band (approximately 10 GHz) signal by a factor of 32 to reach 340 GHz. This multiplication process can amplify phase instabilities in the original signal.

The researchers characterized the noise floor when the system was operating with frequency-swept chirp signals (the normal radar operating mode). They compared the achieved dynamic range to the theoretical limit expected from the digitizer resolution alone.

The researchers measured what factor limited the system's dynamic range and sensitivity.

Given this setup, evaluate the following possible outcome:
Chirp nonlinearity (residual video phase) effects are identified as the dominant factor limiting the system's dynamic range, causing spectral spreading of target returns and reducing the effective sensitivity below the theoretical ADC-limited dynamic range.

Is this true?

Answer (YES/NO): NO